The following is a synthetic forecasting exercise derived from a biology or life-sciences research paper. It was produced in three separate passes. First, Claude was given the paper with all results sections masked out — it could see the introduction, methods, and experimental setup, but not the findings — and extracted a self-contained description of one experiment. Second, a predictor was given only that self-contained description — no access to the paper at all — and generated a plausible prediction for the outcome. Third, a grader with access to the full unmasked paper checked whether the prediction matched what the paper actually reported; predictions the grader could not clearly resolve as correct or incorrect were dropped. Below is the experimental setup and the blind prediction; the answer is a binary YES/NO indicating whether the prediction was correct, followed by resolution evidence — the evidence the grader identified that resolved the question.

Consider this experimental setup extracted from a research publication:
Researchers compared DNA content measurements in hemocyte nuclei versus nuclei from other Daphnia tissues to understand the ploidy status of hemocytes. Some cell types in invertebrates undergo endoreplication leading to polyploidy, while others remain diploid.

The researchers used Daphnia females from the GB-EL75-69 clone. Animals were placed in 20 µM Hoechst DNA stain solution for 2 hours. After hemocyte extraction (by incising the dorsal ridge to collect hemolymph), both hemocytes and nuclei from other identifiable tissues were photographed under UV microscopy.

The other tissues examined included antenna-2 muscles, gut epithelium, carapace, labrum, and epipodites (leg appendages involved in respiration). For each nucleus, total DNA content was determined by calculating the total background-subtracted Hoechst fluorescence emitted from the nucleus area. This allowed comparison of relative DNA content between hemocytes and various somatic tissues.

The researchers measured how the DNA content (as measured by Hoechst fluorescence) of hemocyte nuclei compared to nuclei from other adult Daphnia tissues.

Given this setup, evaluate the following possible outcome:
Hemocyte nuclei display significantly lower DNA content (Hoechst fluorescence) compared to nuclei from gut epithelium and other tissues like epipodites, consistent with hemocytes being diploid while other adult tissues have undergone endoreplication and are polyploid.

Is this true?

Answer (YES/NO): NO